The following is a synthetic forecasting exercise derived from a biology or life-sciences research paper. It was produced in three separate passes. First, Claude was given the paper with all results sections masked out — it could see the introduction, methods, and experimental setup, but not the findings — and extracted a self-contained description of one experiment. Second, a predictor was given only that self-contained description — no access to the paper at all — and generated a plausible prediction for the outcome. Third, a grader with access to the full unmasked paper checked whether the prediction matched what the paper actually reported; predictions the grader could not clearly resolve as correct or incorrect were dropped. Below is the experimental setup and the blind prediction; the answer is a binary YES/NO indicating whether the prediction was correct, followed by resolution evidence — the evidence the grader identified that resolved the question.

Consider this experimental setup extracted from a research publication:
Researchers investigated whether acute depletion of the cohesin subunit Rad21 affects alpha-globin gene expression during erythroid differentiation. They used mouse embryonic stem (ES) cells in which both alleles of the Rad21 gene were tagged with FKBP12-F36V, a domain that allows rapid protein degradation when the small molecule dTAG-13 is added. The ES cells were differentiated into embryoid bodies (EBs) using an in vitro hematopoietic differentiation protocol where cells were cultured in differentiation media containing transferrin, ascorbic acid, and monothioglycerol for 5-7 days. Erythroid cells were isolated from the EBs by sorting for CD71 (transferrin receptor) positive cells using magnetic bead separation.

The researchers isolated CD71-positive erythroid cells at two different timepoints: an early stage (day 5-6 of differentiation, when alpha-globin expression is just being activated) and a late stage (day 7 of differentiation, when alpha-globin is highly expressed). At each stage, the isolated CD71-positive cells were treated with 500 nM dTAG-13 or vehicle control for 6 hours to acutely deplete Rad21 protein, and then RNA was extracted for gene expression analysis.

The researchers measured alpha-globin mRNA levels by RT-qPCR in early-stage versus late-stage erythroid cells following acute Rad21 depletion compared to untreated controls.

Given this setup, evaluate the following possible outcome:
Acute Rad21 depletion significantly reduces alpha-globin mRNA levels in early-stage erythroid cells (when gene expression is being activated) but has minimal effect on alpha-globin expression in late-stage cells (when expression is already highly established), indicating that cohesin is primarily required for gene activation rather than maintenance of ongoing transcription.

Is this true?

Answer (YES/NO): YES